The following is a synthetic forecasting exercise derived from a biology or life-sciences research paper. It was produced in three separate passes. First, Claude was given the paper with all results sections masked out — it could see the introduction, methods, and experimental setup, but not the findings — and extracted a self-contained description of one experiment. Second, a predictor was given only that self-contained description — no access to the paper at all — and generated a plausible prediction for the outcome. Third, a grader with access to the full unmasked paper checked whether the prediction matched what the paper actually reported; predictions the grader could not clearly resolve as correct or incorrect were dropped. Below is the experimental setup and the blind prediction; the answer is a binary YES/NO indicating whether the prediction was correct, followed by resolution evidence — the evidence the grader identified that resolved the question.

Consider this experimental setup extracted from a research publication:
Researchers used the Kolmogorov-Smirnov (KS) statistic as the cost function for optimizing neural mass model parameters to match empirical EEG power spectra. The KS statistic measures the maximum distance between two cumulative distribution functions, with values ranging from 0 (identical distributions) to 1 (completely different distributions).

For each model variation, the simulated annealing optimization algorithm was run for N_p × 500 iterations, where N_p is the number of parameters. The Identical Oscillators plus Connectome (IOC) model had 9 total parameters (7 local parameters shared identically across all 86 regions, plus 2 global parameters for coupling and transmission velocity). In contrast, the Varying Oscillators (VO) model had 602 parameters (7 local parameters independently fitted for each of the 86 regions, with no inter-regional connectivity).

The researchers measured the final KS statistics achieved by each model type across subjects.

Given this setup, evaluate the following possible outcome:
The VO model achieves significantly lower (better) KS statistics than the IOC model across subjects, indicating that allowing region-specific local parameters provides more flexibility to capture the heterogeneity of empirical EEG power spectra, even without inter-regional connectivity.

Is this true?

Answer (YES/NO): YES